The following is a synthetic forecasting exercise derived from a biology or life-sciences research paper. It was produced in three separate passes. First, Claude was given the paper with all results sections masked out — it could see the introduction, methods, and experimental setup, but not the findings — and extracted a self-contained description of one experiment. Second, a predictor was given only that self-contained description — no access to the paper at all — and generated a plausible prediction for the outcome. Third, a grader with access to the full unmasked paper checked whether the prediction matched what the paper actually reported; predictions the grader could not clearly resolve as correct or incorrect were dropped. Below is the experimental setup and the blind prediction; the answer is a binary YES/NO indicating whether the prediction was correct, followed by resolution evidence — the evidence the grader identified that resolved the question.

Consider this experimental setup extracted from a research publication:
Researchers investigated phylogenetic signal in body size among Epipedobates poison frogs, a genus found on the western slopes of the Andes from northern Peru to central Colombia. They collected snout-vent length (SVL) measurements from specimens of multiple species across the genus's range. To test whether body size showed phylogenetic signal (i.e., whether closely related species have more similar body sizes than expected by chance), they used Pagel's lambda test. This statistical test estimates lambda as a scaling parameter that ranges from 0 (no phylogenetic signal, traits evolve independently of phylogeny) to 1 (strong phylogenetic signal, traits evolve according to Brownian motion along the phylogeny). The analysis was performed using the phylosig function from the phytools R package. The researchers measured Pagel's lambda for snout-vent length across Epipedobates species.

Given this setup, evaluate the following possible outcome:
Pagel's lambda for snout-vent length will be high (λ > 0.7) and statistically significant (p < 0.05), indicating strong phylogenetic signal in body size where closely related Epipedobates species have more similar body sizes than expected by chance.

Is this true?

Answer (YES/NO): NO